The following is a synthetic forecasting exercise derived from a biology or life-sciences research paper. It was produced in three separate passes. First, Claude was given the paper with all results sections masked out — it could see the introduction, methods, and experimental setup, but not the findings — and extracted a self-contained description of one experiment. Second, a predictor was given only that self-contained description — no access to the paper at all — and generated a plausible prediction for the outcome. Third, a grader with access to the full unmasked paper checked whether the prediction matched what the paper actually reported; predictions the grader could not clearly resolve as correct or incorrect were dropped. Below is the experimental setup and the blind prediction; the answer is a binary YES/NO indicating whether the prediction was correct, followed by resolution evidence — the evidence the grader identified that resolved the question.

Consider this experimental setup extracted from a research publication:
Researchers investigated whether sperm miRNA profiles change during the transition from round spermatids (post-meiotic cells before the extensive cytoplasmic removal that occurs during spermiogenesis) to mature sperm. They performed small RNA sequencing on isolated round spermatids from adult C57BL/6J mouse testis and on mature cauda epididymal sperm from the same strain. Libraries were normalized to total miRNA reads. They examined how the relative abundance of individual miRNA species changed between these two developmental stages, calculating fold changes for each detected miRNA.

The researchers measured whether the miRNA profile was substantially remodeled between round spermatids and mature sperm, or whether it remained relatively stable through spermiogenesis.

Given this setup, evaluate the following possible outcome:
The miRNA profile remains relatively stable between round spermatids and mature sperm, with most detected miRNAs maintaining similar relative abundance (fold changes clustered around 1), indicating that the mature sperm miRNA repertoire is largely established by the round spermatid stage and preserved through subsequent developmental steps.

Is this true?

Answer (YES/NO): NO